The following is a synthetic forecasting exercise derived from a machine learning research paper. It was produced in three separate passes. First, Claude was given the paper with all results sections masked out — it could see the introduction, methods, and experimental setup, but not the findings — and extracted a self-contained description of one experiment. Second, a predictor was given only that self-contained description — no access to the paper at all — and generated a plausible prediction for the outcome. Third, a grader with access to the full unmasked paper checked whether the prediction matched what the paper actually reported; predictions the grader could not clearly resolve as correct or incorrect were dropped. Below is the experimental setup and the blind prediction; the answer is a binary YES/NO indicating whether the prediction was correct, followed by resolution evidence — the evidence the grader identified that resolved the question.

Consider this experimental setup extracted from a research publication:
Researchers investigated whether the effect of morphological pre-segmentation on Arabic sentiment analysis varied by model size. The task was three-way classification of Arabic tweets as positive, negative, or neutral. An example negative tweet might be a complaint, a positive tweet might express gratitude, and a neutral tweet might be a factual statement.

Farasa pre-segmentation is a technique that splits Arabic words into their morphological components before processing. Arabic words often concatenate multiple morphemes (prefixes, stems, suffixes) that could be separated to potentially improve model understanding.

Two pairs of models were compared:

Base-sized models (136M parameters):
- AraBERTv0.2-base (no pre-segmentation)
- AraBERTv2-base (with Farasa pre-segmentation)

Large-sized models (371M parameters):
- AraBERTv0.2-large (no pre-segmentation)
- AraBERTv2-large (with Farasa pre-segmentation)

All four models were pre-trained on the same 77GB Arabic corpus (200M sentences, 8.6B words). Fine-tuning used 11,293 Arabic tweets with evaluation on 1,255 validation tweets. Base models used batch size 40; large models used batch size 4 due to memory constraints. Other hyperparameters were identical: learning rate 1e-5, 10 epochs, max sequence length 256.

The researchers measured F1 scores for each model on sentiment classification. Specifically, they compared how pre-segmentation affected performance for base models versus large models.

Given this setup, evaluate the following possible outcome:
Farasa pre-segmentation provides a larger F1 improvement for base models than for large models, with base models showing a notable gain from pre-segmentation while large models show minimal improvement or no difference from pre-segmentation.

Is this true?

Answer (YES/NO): NO